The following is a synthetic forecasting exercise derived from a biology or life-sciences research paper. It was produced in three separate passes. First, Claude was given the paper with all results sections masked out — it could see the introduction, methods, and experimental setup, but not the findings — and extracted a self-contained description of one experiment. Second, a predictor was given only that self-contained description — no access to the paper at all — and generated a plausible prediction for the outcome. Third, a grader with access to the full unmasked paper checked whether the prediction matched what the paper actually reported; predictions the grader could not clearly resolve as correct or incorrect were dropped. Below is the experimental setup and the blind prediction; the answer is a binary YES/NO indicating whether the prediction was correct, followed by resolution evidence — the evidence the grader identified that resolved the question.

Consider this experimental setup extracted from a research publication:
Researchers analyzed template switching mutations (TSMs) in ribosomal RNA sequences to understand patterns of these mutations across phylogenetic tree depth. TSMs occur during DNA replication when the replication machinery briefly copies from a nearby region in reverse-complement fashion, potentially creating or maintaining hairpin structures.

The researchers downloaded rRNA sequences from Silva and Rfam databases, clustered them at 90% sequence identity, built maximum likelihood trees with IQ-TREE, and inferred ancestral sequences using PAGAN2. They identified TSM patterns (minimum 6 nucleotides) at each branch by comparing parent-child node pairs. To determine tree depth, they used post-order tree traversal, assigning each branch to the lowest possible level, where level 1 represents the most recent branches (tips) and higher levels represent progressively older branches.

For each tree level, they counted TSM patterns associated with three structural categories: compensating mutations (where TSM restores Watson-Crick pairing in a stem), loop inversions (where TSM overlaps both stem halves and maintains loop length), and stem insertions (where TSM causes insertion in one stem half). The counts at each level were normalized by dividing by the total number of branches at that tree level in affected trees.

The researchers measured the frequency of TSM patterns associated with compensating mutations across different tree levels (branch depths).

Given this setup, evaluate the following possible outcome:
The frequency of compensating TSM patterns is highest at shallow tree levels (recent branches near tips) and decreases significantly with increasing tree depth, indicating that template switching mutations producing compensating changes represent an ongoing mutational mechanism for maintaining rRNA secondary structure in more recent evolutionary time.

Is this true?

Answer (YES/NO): YES